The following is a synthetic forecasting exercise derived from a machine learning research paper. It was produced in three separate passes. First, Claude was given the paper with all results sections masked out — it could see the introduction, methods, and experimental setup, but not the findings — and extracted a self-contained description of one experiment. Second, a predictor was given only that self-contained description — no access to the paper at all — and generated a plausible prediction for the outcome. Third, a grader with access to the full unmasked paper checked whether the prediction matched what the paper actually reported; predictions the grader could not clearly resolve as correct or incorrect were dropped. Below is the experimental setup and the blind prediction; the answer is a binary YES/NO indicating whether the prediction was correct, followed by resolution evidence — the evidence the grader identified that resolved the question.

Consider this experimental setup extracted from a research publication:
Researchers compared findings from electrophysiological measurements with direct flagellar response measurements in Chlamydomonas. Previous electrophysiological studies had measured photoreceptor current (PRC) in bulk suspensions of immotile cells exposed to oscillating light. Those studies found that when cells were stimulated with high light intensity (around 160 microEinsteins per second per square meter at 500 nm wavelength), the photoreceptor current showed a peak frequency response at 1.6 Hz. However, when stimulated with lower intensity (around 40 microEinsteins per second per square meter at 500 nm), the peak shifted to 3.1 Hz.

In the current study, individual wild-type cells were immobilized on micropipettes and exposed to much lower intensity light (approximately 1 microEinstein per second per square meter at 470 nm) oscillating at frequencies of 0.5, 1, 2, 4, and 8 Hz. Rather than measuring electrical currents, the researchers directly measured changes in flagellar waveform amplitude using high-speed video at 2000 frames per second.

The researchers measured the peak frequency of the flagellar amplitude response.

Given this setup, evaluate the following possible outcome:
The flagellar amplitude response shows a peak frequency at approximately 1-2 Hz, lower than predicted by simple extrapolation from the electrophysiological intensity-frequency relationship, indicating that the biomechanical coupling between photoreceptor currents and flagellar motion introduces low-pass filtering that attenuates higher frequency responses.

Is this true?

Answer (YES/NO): YES